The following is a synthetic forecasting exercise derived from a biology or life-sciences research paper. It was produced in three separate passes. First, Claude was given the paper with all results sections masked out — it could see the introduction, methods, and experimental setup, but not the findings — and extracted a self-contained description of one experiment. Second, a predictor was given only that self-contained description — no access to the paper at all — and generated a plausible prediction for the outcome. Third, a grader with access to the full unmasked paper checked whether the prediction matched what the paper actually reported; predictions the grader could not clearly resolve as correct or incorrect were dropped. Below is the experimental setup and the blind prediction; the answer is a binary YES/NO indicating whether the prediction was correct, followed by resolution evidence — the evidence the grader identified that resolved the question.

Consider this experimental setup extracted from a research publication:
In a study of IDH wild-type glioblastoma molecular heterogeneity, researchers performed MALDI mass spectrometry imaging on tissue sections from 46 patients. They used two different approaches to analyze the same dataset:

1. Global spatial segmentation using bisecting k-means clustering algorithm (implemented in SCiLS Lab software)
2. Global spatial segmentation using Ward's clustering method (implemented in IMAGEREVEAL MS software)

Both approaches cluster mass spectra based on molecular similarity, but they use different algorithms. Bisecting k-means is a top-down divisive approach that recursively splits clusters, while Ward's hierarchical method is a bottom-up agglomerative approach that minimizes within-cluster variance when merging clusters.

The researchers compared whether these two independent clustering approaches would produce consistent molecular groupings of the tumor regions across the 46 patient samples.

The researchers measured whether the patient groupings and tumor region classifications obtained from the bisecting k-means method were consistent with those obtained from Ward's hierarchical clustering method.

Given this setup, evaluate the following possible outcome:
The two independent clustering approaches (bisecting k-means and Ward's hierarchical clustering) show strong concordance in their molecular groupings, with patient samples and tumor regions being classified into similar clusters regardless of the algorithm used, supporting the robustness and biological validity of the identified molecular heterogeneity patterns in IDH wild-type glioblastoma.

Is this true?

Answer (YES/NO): YES